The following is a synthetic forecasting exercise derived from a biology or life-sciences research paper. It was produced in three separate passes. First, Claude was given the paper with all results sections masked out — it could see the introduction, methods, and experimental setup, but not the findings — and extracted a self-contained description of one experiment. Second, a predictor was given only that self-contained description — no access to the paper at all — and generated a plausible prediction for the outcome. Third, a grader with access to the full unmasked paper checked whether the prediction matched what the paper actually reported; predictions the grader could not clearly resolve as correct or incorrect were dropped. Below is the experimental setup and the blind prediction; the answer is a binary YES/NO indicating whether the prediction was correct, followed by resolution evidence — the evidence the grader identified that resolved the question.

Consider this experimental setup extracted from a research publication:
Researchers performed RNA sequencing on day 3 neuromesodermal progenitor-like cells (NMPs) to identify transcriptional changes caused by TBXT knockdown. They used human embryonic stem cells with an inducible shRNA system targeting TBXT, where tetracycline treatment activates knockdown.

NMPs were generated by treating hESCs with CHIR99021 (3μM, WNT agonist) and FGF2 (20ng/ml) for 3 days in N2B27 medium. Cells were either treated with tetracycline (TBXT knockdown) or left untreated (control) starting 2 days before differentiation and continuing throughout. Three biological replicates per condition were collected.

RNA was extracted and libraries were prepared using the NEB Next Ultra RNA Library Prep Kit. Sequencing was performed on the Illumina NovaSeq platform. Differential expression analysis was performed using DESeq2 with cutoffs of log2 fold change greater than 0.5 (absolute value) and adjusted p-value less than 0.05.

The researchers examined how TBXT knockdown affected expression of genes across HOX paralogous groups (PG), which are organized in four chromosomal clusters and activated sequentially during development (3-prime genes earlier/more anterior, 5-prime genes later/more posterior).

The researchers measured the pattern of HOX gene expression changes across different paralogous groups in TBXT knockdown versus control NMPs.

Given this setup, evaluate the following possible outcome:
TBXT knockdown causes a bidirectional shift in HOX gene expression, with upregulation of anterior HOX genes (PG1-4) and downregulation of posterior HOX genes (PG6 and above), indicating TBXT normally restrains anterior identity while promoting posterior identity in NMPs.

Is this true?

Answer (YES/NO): NO